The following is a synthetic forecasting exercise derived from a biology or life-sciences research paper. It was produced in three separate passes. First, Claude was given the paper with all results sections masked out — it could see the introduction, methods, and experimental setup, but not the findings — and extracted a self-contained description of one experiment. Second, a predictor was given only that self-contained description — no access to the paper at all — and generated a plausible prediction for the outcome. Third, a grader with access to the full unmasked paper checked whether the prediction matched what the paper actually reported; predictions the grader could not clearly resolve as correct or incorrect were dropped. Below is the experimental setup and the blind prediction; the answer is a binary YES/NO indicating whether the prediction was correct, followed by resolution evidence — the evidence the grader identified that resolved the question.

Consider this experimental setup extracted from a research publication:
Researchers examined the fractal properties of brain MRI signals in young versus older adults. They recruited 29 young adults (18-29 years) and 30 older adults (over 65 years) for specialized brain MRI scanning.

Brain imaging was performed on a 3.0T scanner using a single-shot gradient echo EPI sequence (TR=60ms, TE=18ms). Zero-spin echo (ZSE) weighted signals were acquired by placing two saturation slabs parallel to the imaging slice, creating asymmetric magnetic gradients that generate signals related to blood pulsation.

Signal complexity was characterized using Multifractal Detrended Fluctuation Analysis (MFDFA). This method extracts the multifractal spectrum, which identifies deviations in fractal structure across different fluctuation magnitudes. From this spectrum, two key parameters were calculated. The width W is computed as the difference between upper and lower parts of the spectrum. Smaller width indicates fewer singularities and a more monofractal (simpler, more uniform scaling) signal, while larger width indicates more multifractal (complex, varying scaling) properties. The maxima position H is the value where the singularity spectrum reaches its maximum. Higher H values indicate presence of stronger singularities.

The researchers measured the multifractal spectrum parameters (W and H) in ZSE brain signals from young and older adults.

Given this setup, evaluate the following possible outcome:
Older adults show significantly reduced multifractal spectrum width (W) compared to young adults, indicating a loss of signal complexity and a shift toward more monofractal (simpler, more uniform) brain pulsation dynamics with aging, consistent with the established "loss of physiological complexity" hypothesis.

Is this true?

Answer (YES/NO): NO